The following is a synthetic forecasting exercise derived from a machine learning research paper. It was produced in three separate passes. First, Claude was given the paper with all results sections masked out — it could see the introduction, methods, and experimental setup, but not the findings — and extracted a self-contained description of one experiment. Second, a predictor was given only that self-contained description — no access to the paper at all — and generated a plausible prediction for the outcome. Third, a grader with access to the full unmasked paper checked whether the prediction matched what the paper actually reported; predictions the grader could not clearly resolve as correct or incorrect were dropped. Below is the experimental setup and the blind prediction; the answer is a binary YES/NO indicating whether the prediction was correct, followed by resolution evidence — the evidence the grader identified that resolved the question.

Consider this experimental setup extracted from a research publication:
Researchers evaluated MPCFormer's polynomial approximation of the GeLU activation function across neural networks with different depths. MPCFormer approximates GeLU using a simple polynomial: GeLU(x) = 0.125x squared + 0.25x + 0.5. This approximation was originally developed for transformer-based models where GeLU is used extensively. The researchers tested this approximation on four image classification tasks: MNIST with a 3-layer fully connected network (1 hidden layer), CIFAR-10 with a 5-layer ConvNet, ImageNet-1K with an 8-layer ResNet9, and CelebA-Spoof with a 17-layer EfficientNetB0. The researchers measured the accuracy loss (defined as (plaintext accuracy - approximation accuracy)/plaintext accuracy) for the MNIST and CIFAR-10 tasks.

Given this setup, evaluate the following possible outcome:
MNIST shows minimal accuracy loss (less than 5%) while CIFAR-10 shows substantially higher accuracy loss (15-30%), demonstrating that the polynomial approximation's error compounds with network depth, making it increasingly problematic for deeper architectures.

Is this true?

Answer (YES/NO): NO